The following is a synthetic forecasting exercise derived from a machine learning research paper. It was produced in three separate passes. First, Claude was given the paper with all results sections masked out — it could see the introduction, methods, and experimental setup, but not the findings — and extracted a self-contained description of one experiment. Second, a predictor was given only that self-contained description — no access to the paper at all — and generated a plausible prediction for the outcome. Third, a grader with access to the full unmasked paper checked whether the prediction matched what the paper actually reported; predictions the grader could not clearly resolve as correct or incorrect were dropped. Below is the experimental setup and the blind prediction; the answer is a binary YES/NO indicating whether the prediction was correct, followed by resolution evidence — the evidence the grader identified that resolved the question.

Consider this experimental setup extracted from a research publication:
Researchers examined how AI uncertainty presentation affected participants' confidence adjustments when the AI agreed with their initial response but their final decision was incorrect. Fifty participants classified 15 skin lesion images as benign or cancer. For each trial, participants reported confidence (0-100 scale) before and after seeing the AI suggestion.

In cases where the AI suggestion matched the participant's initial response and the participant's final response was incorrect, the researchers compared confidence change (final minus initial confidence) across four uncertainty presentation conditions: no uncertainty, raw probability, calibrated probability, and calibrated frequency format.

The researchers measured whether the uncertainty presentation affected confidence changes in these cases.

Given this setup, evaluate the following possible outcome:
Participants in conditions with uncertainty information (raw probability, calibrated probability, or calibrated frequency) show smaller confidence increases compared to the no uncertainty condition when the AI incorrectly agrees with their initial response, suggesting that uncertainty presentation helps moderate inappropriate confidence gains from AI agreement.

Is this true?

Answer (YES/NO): NO